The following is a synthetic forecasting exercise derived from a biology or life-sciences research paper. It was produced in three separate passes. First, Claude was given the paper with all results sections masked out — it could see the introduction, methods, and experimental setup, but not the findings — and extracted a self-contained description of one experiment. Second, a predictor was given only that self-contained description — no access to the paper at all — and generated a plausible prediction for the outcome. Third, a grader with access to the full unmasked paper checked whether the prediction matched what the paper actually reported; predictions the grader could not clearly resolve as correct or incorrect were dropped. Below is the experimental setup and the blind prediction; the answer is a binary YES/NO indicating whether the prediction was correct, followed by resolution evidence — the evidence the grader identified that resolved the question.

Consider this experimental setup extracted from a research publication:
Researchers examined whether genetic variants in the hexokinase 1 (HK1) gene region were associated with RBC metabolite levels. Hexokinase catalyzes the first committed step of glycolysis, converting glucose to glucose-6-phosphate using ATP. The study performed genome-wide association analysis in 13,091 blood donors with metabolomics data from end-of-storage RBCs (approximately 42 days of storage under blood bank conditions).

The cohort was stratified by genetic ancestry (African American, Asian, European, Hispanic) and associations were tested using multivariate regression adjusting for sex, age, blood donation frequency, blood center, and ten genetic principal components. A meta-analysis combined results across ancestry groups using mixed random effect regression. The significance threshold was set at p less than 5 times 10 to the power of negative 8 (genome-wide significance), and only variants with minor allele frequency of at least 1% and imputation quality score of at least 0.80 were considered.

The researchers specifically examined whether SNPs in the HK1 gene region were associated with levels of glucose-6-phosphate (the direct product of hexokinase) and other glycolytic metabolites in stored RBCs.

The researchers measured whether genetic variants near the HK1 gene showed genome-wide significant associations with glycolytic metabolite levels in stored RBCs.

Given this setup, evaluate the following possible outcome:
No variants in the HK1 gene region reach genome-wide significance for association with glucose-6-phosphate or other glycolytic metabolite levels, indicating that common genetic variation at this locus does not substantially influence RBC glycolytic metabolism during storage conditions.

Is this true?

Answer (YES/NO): NO